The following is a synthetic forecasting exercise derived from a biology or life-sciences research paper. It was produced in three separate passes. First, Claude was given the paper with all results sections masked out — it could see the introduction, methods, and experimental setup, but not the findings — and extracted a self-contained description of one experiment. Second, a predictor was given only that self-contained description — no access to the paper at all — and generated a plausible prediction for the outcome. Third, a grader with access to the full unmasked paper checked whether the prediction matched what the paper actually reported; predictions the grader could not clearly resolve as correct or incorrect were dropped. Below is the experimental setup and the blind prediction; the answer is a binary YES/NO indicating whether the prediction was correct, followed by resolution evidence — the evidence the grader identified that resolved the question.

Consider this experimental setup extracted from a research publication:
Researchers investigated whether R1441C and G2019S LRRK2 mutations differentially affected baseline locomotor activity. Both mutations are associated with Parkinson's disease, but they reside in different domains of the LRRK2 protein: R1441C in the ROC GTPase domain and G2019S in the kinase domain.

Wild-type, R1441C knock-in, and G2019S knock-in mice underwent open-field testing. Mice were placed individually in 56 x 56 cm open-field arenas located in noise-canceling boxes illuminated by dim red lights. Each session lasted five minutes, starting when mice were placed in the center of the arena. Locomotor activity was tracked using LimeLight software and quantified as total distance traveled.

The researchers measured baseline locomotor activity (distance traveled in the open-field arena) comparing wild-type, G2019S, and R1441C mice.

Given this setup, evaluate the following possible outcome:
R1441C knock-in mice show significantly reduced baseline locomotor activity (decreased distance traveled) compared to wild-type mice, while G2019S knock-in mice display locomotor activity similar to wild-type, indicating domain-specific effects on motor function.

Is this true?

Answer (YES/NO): NO